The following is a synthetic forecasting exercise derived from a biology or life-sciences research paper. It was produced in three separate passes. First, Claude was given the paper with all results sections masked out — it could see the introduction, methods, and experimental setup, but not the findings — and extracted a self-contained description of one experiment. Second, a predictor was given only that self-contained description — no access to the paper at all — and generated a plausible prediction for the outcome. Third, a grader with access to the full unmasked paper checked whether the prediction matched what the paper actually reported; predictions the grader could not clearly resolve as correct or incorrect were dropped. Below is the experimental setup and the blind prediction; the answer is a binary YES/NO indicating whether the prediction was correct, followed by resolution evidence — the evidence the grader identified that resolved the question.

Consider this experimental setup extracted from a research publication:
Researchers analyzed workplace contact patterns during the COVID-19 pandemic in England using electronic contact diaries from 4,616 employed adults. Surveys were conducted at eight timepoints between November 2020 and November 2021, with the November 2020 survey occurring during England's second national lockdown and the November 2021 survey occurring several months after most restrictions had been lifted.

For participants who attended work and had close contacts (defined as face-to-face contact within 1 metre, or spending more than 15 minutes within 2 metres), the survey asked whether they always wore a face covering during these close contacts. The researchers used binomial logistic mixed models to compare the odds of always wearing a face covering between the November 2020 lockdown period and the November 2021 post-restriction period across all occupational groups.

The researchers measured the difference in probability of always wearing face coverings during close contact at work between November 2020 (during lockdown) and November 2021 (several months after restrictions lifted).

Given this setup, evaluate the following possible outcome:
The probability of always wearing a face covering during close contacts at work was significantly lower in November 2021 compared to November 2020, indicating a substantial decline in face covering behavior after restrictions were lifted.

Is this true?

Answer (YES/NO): YES